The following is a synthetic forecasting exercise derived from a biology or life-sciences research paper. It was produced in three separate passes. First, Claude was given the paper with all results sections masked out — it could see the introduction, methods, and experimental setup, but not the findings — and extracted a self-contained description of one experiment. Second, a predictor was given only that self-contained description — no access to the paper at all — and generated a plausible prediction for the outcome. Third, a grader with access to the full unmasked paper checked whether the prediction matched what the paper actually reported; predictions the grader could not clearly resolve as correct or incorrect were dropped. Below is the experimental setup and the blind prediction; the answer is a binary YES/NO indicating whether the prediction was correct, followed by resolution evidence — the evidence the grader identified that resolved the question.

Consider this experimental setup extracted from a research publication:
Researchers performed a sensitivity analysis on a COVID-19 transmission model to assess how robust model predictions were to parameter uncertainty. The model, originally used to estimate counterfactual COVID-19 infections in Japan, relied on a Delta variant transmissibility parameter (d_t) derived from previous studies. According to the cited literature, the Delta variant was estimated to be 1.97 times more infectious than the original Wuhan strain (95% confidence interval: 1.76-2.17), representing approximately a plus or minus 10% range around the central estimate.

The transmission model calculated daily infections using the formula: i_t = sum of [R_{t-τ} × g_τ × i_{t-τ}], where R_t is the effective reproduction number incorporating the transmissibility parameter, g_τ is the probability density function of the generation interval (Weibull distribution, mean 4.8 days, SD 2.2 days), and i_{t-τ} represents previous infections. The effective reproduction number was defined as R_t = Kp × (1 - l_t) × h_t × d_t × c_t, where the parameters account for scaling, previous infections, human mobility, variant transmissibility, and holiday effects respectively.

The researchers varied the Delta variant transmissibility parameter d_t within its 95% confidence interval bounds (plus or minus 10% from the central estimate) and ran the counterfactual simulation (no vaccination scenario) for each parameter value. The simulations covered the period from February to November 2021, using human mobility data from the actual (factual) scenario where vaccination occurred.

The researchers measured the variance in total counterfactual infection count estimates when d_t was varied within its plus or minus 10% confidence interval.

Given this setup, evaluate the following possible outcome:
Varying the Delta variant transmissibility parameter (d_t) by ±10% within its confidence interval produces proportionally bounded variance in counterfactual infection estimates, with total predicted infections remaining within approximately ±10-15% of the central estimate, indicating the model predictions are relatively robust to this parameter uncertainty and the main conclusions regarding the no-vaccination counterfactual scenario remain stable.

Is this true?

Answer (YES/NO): NO